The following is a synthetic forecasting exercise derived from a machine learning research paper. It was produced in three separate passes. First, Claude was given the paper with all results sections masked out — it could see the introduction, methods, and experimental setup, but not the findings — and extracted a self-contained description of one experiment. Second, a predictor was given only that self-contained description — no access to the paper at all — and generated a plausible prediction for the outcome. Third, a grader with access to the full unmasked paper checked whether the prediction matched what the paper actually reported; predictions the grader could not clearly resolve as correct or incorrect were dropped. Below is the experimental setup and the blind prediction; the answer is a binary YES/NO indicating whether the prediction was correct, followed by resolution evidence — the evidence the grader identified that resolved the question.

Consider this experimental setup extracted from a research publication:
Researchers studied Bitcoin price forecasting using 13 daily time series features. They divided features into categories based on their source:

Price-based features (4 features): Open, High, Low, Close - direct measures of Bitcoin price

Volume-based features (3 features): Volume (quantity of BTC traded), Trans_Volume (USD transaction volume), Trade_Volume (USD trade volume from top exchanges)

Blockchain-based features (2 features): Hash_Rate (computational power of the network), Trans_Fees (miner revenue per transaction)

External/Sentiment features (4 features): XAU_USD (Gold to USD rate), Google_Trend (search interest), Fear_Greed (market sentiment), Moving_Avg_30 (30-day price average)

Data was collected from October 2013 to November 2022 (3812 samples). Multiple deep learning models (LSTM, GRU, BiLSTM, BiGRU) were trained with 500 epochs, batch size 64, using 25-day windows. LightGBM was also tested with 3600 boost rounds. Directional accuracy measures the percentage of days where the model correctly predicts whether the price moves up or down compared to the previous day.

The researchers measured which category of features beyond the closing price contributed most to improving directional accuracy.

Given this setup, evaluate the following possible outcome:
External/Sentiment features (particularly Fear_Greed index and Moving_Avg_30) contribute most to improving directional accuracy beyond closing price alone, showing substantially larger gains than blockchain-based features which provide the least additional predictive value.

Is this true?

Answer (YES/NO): NO